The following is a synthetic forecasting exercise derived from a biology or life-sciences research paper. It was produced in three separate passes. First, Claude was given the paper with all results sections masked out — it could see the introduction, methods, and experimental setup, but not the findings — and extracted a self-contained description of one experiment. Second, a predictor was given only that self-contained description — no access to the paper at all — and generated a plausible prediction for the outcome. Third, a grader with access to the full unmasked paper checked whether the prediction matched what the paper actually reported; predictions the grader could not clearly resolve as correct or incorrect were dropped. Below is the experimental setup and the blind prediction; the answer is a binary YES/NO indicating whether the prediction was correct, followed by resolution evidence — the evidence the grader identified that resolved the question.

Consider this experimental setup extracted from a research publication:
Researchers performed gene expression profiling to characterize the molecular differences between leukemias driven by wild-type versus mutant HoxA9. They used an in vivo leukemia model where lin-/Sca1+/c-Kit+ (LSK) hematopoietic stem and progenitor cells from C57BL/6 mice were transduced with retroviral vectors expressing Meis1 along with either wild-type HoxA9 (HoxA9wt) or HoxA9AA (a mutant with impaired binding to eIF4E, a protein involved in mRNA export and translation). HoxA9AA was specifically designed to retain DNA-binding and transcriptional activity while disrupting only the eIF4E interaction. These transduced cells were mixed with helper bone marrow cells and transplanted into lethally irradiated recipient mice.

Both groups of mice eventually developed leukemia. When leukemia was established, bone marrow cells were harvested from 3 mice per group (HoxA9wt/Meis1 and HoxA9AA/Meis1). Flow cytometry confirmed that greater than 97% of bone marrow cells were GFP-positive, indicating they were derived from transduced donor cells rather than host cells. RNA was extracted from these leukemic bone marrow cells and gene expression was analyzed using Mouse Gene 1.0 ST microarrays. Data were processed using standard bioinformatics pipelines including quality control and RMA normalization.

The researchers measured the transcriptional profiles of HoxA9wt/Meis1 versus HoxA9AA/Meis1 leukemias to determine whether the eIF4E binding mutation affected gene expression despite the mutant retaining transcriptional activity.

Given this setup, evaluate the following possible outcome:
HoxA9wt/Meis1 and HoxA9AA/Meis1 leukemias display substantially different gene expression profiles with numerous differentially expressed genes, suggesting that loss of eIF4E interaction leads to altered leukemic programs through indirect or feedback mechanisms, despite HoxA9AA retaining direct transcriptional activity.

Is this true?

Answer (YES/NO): NO